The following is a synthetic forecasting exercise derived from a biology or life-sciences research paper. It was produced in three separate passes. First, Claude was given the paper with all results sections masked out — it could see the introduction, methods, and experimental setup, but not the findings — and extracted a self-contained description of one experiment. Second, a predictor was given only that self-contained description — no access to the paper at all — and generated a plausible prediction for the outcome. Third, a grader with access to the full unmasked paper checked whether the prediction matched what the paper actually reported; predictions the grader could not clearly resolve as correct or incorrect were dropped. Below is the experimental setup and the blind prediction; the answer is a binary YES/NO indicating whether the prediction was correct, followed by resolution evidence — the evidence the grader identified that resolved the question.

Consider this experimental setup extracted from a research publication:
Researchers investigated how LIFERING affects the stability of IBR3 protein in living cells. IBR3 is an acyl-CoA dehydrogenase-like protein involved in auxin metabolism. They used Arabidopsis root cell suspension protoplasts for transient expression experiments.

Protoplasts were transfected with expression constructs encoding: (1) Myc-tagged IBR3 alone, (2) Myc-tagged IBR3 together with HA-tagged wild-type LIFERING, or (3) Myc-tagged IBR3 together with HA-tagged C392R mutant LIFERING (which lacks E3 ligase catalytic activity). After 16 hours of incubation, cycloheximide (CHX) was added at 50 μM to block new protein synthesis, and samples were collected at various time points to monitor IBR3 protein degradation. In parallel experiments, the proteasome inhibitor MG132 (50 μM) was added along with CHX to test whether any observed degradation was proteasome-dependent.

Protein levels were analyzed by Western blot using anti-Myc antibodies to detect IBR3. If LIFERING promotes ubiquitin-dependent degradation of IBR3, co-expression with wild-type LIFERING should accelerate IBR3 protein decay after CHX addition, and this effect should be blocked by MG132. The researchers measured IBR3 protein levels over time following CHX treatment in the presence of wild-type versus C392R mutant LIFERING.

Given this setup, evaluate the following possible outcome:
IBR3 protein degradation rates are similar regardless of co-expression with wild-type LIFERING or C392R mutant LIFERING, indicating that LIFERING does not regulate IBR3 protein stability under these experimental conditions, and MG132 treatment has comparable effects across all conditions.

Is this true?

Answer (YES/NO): YES